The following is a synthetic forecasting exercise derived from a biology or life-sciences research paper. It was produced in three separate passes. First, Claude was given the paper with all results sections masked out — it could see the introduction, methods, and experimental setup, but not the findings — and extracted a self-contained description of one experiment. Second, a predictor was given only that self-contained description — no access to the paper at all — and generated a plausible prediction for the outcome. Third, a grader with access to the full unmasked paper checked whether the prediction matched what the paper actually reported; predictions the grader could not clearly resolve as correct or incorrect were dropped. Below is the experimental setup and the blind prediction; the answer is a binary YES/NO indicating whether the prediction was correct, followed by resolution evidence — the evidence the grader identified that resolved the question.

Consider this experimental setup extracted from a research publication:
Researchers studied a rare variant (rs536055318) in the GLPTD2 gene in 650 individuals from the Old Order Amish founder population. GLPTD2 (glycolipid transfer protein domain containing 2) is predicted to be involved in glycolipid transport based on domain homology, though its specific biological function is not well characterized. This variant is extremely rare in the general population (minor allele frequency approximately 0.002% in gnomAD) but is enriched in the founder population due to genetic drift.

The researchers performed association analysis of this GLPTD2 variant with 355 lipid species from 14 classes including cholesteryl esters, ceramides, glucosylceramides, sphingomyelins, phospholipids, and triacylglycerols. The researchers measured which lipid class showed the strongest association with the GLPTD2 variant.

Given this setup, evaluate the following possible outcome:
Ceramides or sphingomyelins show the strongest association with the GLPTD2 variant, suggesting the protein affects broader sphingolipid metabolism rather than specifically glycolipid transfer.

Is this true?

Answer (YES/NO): YES